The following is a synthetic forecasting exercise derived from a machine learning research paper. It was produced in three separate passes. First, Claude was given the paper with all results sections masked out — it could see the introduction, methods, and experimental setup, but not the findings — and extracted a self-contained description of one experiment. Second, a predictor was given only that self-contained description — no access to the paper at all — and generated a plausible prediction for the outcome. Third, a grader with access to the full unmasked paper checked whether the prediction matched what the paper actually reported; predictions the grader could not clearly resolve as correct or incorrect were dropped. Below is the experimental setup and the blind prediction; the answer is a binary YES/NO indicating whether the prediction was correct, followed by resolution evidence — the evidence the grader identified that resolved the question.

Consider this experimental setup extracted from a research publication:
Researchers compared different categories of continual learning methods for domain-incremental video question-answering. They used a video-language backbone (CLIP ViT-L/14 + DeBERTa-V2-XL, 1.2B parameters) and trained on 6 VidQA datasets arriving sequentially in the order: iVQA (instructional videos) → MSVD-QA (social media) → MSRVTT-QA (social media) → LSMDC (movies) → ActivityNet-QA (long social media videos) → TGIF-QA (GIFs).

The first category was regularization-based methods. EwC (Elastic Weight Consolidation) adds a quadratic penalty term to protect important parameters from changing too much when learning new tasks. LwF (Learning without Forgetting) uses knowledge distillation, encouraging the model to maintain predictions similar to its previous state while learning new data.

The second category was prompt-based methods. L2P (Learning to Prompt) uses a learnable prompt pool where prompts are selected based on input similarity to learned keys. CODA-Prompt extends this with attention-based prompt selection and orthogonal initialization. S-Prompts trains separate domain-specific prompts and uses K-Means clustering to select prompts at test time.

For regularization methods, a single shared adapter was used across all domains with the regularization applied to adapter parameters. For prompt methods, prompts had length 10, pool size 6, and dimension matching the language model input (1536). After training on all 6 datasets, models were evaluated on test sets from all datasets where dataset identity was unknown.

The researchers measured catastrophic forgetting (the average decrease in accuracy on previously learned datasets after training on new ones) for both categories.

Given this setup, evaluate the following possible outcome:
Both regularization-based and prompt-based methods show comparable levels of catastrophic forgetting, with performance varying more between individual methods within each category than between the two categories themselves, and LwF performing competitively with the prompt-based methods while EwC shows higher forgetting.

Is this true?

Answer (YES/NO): NO